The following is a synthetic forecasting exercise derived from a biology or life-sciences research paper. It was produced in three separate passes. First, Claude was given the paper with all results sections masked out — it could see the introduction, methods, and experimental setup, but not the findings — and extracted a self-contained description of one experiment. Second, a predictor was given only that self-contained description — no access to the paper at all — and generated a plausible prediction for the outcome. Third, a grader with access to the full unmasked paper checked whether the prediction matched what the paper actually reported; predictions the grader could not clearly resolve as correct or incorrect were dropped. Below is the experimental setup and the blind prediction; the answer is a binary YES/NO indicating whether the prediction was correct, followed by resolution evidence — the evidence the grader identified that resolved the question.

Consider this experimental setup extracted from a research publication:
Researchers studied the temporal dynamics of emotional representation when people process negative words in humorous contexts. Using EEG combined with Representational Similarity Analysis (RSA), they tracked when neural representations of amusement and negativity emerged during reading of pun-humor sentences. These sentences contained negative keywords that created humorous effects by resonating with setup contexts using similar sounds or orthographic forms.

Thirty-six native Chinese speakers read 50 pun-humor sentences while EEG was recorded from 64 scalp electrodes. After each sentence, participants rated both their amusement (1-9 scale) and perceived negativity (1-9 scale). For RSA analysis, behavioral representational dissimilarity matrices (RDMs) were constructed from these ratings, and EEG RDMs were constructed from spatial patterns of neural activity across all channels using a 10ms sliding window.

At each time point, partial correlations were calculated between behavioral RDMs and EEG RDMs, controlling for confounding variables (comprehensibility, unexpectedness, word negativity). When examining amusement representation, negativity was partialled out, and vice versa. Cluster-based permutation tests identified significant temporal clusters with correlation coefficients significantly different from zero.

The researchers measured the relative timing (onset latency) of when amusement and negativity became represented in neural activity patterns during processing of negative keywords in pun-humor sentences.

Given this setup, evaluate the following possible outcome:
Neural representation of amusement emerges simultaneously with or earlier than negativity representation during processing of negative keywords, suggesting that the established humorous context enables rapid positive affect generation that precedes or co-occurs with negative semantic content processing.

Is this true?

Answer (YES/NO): NO